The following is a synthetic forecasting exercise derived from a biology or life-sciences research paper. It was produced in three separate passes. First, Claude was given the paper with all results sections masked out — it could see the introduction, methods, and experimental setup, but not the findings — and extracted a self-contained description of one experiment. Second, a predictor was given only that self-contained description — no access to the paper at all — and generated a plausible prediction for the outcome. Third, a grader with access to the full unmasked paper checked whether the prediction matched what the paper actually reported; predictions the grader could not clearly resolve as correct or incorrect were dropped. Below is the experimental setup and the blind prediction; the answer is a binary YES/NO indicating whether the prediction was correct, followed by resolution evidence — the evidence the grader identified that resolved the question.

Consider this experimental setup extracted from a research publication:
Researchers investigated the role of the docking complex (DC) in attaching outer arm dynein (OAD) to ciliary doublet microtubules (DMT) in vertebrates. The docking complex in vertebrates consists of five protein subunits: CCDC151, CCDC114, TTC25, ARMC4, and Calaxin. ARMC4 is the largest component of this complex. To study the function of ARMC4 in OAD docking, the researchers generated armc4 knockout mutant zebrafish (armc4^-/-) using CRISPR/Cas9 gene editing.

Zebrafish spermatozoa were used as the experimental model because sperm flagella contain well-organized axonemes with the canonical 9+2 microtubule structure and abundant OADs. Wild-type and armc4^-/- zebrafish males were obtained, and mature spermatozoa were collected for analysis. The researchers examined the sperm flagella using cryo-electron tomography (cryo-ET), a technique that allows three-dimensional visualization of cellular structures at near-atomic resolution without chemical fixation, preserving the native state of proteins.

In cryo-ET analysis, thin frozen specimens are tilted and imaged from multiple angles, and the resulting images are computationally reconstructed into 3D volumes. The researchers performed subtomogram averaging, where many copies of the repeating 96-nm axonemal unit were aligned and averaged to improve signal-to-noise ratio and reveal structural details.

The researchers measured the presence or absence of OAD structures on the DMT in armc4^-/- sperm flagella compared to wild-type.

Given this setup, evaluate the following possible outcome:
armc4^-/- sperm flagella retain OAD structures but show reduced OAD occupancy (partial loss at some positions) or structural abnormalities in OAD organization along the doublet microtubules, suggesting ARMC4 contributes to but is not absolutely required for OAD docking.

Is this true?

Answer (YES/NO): NO